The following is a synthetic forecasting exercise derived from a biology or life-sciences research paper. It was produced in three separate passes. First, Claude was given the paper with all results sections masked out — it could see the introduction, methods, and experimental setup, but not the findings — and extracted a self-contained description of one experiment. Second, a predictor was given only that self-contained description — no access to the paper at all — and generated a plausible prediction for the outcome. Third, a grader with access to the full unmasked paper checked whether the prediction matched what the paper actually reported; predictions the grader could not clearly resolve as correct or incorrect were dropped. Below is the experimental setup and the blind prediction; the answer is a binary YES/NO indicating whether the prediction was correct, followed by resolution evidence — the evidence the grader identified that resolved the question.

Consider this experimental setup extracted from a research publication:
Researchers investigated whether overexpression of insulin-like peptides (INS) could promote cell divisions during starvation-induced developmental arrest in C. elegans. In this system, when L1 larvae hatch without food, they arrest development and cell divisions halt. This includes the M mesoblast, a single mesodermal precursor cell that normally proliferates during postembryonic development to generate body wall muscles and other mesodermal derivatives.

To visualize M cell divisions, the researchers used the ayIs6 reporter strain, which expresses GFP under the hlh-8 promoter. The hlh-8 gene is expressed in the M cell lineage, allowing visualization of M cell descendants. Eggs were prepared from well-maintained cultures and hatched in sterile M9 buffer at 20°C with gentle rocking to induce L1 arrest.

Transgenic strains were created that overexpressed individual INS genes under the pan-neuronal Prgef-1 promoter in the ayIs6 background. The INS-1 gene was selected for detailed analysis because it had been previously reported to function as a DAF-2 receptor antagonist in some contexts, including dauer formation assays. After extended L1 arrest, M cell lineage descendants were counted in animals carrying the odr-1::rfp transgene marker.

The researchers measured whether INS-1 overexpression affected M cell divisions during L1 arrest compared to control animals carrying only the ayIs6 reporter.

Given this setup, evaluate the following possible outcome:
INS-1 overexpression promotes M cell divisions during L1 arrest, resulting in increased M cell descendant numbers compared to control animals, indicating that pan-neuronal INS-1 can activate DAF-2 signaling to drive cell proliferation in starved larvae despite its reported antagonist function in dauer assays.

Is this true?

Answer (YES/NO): YES